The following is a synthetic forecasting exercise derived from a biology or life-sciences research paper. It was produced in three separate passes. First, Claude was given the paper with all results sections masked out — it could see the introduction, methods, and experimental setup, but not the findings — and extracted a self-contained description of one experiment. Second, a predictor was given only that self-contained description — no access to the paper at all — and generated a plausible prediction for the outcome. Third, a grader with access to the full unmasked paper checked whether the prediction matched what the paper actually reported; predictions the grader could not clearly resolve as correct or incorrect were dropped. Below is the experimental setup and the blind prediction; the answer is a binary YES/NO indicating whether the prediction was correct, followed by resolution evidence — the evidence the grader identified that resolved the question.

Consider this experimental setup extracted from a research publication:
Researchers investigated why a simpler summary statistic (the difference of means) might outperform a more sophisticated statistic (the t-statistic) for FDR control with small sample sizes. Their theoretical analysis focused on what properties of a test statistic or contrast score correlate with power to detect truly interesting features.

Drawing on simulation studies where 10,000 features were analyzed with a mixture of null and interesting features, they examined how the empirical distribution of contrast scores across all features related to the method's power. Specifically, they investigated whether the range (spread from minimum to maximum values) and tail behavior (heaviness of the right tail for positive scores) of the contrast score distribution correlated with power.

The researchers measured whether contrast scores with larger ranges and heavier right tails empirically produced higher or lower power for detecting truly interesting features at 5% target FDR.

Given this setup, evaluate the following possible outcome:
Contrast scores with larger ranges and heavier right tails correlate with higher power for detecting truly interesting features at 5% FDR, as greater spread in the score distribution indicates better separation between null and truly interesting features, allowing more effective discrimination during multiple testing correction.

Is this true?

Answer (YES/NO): YES